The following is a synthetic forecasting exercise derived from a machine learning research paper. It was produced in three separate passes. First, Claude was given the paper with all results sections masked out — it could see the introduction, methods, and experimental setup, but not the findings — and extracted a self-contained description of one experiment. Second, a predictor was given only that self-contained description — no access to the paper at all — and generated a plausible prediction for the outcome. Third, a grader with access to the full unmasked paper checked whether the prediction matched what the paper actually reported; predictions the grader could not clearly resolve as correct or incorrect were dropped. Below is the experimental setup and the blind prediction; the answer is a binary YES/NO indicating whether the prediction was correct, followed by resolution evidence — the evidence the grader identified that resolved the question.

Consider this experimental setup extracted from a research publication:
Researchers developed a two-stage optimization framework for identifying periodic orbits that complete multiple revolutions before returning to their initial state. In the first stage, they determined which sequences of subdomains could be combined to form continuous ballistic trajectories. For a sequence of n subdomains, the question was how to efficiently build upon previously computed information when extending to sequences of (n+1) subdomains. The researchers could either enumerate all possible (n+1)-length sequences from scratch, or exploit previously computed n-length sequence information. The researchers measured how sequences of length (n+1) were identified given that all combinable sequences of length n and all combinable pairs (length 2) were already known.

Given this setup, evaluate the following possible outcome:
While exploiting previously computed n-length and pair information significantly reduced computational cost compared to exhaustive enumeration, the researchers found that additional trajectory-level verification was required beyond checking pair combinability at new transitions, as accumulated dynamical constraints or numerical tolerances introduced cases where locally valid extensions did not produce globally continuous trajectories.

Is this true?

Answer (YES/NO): NO